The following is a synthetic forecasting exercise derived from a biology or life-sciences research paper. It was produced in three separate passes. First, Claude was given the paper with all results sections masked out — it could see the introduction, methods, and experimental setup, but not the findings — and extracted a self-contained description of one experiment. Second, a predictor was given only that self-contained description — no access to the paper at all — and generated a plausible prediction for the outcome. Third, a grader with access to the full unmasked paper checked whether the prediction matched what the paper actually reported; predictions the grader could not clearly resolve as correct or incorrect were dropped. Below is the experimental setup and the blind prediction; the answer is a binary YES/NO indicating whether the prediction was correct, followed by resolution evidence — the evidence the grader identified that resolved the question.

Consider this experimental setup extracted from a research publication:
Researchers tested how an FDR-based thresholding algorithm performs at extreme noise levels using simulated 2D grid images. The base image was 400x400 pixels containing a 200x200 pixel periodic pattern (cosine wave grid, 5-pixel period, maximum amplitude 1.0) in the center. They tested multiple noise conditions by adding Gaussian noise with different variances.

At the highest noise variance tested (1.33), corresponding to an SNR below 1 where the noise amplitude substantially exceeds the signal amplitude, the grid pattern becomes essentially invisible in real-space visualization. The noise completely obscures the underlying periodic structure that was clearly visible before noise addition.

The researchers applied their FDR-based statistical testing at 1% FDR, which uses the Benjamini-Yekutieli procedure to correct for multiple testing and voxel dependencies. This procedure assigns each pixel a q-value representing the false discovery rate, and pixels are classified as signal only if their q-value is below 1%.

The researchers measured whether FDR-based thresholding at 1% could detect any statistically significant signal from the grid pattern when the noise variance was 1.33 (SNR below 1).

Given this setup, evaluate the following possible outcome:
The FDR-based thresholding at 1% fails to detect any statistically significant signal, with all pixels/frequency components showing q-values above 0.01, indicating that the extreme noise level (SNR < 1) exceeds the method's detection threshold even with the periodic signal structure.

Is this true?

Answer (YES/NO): NO